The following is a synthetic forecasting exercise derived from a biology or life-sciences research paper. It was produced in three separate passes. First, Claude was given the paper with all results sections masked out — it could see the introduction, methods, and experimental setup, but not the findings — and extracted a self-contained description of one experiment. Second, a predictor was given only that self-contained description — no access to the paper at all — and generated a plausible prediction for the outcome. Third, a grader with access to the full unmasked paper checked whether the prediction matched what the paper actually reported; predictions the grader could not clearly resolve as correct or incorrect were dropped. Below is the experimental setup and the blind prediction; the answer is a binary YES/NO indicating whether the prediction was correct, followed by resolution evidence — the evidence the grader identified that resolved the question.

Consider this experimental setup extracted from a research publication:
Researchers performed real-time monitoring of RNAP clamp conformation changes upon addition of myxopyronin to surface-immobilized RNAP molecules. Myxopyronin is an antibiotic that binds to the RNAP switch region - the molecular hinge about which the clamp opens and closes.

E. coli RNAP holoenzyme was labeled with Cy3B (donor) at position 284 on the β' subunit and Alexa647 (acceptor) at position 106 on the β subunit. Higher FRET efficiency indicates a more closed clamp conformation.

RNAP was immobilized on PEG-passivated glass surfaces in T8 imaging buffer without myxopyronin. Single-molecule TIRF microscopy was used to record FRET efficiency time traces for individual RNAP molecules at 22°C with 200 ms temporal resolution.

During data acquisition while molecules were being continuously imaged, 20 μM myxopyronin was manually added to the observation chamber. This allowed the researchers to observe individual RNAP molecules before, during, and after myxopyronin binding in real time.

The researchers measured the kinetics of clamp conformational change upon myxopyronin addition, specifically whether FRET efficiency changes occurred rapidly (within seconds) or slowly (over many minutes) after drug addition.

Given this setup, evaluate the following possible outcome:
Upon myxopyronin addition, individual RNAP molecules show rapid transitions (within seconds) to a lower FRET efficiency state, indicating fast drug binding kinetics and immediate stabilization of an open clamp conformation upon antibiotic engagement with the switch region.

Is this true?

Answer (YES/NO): NO